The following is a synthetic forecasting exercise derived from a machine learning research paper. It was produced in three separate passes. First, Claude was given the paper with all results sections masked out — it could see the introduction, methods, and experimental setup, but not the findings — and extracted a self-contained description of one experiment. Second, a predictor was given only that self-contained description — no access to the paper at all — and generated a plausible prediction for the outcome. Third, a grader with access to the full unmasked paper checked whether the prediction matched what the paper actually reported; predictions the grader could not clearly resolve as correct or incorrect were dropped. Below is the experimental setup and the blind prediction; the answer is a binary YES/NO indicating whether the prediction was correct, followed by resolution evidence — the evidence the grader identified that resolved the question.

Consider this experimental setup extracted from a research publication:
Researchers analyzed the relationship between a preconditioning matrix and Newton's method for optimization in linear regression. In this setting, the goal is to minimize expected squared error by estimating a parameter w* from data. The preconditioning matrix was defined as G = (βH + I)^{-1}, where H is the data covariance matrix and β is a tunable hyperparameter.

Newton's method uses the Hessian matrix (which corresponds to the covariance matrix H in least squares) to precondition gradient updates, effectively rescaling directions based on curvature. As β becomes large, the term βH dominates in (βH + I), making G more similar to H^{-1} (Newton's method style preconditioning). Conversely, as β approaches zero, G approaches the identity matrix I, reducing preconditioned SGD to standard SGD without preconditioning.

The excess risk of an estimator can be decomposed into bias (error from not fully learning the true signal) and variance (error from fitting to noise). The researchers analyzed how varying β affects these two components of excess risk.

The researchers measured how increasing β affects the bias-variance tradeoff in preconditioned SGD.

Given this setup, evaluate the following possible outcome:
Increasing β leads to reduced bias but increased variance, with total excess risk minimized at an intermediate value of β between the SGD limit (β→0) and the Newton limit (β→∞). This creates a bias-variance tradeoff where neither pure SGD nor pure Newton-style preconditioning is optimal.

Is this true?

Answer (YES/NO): YES